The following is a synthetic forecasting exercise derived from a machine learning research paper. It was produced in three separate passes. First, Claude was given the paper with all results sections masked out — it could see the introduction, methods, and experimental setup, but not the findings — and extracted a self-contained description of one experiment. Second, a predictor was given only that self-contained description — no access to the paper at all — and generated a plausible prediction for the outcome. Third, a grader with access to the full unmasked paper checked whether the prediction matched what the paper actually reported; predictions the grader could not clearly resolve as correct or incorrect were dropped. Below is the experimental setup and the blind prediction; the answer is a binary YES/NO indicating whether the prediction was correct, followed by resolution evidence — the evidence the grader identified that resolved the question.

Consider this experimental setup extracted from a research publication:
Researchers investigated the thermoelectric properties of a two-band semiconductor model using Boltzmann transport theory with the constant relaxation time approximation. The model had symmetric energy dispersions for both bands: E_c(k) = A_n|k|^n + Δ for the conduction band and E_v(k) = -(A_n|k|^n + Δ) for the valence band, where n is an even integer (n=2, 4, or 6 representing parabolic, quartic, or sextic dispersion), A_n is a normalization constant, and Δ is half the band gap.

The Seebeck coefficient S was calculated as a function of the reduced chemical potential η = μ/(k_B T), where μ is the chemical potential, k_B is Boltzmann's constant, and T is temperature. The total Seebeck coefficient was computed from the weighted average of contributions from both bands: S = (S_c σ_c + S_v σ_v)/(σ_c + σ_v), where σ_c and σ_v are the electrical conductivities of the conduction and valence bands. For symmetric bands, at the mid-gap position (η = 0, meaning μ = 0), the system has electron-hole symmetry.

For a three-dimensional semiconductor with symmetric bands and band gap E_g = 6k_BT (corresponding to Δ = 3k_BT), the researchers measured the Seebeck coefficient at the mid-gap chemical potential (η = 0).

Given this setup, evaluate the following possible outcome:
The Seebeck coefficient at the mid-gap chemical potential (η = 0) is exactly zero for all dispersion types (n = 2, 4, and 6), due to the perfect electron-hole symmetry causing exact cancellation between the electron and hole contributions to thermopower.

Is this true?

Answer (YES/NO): YES